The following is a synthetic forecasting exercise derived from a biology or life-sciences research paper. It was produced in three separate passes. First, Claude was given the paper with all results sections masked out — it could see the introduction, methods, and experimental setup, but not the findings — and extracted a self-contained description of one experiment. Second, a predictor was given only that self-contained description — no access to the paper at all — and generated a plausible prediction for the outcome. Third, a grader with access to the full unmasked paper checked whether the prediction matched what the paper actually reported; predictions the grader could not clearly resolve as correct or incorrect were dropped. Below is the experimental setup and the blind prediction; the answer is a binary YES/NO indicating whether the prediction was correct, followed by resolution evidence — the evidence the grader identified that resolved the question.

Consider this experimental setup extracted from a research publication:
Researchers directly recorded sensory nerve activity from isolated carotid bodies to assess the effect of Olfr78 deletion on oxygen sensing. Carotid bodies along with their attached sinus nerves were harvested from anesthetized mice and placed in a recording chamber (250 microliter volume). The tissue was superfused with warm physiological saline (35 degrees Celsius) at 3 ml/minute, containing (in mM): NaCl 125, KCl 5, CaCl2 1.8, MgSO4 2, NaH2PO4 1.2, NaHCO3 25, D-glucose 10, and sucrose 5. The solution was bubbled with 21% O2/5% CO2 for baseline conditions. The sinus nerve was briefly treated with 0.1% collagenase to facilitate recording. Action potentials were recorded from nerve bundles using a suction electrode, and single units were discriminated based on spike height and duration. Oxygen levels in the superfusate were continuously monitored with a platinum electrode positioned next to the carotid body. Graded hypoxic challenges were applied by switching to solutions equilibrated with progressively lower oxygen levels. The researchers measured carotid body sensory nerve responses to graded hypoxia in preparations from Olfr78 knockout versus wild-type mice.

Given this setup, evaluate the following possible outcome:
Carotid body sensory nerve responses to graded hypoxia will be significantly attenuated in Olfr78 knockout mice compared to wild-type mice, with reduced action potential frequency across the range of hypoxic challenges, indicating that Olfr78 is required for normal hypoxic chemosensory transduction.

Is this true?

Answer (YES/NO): YES